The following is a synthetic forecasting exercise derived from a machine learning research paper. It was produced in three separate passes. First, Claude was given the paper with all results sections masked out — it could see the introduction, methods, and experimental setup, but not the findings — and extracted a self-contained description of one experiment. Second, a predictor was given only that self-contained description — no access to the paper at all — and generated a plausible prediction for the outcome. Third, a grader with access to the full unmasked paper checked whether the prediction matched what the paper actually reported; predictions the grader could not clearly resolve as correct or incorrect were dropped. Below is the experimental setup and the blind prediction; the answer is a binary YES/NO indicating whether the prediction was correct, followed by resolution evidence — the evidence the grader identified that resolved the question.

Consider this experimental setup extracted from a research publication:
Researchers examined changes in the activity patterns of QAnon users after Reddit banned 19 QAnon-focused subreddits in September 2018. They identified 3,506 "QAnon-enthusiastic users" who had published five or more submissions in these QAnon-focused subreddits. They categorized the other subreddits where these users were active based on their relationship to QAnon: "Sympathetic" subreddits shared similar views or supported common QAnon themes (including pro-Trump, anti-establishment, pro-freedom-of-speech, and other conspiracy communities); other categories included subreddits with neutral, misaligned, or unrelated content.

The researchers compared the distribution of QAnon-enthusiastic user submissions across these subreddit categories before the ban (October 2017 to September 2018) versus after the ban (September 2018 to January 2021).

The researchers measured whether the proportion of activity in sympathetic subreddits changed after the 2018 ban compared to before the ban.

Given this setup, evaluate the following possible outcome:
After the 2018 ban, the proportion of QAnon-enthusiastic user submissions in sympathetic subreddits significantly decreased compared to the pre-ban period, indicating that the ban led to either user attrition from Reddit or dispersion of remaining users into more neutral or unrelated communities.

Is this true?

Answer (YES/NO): NO